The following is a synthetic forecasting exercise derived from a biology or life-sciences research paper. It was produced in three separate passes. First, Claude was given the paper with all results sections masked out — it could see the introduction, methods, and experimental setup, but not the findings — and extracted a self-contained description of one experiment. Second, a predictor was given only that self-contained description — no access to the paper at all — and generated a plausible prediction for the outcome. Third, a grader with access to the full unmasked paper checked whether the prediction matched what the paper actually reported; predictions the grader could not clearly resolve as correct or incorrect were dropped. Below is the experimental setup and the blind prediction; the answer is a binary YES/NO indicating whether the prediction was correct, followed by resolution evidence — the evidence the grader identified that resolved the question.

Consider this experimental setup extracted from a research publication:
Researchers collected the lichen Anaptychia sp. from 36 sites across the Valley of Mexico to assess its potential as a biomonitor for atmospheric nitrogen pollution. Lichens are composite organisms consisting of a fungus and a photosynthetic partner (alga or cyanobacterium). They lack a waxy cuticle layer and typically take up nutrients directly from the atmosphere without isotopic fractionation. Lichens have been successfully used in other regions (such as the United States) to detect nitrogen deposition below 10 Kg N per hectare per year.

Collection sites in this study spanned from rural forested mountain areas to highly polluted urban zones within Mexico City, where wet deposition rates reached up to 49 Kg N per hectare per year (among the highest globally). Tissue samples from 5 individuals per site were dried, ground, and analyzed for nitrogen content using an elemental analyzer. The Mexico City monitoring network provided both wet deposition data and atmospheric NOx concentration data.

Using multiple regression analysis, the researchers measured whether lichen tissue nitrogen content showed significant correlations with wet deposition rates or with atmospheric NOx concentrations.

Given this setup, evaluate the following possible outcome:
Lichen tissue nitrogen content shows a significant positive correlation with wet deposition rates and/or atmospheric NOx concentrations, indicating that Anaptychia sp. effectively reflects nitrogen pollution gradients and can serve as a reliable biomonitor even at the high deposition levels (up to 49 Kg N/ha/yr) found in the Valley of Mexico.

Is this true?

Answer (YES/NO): NO